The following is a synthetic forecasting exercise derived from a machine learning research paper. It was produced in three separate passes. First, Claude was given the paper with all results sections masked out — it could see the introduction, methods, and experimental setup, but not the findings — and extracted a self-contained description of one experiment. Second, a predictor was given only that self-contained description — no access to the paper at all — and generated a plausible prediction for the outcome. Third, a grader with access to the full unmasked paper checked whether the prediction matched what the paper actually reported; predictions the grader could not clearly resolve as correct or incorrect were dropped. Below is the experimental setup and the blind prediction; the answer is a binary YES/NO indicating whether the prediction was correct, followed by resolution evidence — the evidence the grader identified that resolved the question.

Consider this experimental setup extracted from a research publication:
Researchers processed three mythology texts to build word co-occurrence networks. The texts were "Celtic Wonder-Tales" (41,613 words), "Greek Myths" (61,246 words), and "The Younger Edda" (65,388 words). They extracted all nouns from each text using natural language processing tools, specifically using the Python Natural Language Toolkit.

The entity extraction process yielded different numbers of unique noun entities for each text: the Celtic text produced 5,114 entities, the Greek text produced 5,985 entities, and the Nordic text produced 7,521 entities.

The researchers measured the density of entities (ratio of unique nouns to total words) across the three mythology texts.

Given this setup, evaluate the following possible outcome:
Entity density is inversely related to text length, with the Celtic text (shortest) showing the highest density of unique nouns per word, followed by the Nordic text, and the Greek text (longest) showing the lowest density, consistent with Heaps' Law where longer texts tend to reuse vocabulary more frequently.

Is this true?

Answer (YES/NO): NO